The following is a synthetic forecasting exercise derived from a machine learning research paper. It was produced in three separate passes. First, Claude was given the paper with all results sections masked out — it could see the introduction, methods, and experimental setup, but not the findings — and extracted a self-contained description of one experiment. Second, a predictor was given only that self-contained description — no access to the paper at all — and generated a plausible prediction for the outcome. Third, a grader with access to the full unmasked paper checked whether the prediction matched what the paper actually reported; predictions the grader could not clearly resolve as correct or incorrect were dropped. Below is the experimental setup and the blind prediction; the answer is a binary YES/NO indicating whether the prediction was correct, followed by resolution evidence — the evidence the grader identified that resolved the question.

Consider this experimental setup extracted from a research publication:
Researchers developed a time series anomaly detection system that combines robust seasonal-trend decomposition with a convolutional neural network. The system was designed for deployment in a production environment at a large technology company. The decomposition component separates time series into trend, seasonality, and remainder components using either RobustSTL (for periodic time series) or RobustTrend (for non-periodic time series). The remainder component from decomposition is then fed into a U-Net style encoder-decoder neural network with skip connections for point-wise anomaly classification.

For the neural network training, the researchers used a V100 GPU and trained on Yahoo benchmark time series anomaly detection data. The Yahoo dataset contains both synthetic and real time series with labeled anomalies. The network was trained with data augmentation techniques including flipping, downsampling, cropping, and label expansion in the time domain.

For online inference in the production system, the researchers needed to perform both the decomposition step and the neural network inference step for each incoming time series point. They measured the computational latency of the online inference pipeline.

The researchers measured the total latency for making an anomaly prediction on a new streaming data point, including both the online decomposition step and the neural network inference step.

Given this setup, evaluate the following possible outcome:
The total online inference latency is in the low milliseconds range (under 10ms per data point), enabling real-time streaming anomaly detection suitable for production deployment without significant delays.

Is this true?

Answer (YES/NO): NO